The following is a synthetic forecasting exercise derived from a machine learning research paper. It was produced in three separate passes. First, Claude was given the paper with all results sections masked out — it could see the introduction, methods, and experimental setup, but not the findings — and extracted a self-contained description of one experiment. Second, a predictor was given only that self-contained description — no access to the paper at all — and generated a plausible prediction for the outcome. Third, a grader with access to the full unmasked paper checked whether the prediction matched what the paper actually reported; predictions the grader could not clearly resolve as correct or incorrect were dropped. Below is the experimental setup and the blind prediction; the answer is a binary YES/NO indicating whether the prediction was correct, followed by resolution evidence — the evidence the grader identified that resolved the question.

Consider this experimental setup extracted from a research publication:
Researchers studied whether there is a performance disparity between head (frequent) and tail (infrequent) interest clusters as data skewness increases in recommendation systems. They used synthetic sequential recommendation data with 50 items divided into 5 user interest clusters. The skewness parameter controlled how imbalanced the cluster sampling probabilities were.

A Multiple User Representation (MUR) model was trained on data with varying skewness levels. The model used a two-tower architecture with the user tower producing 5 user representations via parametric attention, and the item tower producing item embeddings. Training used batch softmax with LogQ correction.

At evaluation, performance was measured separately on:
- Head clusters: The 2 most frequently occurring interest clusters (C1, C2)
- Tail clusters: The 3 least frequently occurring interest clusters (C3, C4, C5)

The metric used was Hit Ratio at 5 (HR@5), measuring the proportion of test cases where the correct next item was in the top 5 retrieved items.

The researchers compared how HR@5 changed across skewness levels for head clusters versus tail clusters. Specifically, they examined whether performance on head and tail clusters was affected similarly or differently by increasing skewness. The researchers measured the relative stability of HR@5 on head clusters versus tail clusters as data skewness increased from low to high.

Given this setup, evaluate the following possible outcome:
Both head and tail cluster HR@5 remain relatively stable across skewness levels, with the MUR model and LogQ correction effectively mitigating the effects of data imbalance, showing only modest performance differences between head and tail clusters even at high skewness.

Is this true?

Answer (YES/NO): NO